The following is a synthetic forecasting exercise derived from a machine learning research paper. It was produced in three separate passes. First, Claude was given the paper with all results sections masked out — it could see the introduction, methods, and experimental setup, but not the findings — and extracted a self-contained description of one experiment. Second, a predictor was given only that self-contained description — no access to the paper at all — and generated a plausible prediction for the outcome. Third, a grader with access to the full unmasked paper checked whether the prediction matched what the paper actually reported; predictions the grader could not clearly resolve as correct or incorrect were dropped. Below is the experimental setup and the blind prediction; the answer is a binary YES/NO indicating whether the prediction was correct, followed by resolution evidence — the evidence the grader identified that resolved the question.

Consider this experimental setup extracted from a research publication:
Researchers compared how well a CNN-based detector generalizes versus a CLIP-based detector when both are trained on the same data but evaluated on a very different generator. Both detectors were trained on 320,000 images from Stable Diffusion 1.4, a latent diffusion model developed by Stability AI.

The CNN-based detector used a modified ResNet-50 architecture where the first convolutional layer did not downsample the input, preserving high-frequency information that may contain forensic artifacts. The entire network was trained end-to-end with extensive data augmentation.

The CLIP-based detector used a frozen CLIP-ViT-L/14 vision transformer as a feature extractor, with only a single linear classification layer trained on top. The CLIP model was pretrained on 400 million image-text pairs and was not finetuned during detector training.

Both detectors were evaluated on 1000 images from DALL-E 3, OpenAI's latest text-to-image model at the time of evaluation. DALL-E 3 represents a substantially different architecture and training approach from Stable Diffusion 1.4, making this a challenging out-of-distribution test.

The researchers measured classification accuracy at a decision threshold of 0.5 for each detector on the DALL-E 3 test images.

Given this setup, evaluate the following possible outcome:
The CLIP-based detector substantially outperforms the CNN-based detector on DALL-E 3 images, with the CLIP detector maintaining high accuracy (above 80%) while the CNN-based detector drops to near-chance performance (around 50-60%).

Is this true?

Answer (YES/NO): YES